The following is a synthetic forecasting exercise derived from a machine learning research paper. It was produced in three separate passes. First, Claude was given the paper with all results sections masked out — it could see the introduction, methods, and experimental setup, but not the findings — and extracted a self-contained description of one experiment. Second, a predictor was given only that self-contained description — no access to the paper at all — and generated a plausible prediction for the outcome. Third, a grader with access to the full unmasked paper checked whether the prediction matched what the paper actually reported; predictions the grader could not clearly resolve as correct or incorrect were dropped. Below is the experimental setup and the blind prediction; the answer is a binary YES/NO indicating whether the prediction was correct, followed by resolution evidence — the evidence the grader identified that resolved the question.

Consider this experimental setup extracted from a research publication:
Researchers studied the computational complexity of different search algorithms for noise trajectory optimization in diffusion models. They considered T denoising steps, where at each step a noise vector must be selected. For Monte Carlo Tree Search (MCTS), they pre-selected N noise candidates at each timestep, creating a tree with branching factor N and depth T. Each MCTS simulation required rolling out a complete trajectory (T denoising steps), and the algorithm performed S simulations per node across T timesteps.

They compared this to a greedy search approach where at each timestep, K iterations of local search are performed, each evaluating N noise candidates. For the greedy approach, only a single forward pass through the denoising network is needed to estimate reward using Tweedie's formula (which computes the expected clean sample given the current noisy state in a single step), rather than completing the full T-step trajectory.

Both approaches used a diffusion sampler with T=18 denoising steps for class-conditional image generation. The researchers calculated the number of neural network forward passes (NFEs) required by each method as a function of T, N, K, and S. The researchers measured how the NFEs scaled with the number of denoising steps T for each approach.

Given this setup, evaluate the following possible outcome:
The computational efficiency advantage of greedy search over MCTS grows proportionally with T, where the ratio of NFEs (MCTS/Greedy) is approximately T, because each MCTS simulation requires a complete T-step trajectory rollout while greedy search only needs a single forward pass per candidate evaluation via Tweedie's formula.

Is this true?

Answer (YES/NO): NO